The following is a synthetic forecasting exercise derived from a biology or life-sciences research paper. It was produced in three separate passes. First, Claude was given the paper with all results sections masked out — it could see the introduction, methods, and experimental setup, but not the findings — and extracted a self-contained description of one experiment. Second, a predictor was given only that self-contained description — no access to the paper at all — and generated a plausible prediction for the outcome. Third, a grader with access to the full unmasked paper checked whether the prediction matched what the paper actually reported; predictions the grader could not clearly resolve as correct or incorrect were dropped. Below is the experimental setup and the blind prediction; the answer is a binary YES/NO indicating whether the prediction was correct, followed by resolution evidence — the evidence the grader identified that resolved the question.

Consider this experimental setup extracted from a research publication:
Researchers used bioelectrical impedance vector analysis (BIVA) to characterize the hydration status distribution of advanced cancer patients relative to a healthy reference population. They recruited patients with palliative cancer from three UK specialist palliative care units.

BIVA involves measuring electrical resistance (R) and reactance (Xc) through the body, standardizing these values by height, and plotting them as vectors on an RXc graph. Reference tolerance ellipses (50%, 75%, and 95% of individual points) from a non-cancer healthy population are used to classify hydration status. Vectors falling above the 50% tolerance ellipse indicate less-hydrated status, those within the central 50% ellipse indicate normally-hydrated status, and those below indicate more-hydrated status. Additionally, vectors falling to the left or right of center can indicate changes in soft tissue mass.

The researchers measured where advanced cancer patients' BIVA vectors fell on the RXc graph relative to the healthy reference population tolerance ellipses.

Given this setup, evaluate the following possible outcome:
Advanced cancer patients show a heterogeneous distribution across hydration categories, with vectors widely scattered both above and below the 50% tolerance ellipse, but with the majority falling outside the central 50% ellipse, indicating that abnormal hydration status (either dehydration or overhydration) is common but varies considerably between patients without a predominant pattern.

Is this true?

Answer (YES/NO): NO